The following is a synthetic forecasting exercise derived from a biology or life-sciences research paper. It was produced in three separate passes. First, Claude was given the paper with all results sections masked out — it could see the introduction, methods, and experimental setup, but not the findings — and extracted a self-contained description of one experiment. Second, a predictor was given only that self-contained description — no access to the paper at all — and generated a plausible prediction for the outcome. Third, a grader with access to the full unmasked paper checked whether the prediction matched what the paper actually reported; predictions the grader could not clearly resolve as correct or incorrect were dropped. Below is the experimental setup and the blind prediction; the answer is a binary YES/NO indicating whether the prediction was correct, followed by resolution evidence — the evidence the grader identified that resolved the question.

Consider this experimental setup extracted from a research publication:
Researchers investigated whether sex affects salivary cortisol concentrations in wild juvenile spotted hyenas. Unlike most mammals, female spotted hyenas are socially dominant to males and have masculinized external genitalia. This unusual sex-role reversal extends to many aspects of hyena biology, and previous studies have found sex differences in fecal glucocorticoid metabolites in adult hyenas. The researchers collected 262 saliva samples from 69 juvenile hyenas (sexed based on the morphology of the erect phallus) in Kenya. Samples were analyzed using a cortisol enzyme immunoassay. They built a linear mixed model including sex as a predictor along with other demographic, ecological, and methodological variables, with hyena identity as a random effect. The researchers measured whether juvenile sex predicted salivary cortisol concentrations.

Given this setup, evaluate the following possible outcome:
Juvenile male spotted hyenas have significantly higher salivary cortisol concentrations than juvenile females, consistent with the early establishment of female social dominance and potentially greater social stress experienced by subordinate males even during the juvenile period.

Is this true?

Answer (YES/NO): NO